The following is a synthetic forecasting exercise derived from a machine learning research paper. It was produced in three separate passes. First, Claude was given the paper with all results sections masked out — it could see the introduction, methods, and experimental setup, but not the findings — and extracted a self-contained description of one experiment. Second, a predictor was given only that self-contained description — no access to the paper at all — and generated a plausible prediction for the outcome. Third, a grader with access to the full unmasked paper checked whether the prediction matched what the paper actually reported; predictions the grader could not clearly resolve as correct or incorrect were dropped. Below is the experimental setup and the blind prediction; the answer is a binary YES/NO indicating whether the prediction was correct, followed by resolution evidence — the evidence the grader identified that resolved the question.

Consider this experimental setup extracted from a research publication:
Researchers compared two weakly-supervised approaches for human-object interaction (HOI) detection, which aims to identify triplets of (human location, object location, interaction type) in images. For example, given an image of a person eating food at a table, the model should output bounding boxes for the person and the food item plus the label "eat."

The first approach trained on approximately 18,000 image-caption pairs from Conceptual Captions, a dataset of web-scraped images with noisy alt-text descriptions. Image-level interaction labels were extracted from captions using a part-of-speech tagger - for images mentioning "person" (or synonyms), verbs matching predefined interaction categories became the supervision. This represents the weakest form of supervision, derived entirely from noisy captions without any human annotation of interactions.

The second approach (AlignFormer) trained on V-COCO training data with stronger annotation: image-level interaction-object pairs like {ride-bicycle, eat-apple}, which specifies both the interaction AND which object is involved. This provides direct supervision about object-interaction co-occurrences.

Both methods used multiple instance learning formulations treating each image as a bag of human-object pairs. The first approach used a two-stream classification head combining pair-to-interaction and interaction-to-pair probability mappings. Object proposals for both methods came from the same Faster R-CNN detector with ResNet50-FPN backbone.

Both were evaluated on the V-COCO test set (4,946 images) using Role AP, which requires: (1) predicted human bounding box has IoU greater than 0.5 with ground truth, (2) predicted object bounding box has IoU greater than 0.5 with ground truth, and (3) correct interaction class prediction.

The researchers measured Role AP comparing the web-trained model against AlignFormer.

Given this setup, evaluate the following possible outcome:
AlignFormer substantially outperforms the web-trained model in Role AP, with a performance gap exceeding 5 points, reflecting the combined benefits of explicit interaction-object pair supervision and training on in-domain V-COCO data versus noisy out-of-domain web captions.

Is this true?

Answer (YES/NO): NO